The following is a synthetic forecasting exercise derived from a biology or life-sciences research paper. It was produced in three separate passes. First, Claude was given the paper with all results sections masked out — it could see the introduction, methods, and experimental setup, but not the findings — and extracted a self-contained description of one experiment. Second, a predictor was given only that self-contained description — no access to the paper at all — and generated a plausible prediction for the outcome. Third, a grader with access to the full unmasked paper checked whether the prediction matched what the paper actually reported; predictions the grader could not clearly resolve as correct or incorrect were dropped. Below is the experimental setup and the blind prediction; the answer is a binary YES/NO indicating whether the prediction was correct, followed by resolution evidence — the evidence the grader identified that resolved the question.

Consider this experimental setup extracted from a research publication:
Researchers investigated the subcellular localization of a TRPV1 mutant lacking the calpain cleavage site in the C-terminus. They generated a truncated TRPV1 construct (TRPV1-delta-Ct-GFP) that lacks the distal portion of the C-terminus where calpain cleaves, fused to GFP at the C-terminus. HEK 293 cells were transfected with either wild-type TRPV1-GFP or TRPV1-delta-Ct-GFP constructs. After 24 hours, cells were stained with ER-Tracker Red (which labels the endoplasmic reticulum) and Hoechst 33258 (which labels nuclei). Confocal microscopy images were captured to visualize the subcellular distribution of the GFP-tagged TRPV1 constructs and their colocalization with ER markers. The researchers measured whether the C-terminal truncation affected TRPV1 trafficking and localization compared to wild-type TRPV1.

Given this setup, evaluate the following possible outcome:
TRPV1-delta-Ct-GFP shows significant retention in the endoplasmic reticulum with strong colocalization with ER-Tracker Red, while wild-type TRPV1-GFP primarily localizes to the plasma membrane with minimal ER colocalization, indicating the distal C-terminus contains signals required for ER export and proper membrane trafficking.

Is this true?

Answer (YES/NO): YES